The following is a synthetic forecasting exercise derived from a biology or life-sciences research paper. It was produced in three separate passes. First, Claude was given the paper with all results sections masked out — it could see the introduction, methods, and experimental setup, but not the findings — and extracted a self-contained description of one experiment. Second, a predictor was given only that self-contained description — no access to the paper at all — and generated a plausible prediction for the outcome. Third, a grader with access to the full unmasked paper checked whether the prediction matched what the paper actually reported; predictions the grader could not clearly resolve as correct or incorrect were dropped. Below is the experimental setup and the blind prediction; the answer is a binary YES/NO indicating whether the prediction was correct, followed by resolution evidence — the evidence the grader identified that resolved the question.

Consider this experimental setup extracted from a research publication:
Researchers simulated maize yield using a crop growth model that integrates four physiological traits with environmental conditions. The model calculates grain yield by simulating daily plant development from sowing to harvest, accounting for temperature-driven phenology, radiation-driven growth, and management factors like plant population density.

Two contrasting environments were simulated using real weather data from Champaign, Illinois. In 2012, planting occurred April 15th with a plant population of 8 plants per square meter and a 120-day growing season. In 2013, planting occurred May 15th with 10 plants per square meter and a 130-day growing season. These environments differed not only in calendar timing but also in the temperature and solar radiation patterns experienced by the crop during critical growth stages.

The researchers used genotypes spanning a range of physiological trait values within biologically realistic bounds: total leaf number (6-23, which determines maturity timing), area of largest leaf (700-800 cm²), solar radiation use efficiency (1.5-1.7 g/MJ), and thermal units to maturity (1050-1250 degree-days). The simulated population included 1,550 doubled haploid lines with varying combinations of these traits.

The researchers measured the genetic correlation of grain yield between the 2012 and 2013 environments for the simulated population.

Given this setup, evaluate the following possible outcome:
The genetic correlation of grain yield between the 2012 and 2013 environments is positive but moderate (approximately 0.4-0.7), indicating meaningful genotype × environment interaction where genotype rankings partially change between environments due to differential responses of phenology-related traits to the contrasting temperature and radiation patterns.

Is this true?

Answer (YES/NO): NO